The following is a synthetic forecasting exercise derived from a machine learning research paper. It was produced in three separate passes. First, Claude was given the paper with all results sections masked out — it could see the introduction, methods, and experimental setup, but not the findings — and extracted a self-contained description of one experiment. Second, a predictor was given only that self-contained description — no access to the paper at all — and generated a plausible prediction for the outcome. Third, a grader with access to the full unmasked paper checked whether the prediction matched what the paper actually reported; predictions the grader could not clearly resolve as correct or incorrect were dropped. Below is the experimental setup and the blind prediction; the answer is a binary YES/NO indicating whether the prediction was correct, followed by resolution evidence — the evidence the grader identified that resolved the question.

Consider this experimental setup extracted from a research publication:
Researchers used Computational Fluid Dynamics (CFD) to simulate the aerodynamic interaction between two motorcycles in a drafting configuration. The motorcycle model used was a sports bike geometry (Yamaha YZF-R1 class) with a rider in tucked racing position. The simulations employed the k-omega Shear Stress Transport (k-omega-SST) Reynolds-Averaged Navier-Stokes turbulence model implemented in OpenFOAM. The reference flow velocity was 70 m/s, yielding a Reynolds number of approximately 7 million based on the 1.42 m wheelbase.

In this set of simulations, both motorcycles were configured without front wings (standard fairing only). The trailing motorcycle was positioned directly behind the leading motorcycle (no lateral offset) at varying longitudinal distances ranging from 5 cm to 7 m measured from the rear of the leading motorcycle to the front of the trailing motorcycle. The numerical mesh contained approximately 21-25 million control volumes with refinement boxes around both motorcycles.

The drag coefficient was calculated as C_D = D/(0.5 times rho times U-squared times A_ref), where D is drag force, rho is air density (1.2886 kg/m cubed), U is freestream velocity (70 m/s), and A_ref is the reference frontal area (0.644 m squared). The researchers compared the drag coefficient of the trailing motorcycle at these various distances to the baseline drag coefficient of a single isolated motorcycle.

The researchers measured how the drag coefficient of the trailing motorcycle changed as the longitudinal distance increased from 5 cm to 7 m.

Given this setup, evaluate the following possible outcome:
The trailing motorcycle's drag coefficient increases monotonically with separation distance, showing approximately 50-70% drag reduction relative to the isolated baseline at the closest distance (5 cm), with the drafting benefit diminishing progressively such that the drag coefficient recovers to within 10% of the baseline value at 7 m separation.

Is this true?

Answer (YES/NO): NO